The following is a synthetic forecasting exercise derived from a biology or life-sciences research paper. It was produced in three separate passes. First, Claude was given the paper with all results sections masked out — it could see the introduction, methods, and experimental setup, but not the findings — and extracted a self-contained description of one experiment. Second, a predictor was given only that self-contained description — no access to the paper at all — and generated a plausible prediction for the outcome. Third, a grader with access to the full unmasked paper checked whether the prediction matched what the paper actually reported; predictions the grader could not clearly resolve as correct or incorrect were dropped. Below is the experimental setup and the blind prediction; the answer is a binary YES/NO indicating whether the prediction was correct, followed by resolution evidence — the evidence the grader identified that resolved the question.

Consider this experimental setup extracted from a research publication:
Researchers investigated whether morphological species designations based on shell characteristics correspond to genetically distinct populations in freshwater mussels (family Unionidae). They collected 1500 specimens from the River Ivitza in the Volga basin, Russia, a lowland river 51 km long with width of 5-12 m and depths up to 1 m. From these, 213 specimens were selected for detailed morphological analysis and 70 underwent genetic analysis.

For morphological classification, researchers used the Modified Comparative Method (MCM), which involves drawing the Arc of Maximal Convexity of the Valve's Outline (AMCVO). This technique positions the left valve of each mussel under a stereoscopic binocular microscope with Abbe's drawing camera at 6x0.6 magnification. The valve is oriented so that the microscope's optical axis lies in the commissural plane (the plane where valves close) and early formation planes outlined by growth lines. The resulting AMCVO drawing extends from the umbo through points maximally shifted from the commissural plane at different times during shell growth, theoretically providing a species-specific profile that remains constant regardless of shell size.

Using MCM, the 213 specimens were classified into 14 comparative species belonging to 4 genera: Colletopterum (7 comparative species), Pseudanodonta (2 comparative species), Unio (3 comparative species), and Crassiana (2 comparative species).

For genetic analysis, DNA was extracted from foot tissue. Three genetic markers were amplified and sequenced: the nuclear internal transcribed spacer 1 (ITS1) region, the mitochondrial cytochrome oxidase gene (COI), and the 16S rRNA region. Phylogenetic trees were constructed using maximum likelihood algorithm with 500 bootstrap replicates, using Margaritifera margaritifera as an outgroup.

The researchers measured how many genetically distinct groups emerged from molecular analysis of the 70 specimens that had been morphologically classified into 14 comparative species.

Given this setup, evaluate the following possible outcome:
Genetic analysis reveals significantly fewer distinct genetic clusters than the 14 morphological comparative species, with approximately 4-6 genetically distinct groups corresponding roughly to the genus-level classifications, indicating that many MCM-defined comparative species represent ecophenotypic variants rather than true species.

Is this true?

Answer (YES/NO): YES